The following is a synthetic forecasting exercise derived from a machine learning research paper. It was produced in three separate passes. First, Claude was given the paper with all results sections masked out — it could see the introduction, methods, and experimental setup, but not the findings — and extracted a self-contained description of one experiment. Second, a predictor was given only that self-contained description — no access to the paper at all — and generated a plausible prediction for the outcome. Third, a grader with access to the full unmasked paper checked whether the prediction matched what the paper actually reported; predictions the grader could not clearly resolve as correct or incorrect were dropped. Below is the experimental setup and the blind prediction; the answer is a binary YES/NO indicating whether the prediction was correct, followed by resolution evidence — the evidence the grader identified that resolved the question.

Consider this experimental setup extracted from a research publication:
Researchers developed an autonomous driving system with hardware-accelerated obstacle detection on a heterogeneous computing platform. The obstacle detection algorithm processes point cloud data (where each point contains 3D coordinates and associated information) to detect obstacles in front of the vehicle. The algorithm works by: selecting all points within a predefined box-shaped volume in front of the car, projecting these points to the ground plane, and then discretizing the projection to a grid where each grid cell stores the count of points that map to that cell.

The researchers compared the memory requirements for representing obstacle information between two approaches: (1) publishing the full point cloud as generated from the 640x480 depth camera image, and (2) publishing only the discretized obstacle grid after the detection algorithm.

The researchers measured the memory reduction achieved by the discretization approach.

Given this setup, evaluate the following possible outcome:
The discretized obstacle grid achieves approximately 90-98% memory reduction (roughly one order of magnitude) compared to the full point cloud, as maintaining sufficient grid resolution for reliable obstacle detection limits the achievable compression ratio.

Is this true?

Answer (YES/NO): NO